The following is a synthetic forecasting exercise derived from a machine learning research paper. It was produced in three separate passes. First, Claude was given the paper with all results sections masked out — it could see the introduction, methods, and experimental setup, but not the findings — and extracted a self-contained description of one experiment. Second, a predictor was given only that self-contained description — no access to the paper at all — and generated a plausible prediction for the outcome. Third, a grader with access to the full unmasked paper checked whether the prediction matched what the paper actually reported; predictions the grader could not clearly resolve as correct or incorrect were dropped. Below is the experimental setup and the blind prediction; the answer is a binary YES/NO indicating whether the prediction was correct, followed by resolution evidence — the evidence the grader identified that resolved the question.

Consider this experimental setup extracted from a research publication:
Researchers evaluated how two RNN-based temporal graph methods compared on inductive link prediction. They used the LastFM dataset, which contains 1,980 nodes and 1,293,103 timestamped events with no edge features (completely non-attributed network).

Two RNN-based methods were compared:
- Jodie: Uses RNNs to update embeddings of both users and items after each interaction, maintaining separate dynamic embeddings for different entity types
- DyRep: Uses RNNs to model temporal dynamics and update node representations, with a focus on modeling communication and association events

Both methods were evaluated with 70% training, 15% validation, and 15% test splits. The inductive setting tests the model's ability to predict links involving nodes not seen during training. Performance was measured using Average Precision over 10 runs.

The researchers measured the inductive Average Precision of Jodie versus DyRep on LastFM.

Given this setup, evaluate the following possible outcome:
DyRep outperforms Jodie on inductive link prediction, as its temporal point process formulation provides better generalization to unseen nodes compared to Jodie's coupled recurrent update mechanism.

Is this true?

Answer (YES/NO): YES